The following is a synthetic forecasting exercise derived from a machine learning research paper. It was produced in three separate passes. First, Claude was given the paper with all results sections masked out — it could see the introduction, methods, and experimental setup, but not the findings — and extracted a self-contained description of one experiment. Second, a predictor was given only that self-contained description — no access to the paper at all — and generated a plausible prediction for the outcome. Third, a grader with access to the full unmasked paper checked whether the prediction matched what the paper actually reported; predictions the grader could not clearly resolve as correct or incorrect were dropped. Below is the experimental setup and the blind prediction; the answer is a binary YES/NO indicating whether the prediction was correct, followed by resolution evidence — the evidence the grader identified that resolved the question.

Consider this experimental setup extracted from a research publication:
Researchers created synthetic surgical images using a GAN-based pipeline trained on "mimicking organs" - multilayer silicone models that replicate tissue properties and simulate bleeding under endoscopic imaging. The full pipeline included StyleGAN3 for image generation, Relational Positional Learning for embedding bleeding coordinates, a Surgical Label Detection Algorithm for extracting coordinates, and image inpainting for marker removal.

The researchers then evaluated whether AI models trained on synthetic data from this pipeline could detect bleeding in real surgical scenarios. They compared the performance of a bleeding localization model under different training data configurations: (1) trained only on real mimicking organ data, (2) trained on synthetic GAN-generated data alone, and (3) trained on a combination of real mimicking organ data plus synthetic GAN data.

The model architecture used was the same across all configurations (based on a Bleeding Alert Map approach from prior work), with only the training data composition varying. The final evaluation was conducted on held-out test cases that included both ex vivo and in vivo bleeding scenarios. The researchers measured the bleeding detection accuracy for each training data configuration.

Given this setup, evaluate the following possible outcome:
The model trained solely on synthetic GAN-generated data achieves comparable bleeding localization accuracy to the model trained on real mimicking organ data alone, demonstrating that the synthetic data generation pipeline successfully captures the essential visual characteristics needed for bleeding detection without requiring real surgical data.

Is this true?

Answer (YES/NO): NO